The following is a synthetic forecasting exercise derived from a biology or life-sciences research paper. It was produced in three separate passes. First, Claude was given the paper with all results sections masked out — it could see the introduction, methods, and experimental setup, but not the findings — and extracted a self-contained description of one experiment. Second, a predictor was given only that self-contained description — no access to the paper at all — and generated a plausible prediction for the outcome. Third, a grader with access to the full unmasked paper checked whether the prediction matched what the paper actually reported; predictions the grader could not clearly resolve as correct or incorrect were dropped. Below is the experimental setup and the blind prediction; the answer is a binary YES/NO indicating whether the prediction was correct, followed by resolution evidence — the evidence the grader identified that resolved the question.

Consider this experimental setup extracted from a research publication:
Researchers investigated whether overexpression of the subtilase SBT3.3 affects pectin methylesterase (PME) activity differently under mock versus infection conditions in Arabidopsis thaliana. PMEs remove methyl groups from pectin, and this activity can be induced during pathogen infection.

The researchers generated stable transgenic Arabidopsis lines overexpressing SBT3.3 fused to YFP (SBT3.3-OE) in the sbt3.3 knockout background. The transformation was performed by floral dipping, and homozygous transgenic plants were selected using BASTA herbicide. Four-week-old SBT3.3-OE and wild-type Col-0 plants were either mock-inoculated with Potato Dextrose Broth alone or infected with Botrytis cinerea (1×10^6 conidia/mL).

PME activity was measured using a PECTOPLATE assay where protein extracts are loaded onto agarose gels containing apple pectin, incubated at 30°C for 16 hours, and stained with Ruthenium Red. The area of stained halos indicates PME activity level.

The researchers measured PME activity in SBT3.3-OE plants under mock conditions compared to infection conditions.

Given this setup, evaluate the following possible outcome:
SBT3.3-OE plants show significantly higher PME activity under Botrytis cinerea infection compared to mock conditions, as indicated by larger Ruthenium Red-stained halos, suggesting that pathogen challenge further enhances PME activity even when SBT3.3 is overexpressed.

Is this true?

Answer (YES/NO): YES